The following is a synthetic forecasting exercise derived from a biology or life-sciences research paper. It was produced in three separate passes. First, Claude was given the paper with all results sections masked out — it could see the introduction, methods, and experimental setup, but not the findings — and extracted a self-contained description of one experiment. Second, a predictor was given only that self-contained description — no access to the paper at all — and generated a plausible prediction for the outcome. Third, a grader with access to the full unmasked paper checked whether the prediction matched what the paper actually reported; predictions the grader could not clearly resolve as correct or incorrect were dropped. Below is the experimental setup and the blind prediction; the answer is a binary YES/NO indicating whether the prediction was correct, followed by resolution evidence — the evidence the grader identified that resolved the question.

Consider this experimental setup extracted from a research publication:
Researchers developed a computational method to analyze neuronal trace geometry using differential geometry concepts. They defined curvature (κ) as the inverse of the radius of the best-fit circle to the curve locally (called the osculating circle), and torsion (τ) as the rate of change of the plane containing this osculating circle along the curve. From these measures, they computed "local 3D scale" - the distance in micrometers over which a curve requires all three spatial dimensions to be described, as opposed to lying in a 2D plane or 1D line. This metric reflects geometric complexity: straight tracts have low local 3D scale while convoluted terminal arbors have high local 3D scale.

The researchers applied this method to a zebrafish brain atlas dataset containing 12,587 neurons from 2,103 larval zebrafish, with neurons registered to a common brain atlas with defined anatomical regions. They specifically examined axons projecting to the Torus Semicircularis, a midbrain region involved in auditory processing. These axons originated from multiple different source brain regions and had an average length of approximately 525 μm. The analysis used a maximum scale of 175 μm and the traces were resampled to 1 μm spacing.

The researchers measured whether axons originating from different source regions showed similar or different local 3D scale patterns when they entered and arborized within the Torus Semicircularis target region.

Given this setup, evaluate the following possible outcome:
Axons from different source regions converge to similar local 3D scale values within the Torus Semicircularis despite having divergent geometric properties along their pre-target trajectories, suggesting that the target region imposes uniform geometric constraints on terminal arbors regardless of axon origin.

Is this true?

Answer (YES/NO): NO